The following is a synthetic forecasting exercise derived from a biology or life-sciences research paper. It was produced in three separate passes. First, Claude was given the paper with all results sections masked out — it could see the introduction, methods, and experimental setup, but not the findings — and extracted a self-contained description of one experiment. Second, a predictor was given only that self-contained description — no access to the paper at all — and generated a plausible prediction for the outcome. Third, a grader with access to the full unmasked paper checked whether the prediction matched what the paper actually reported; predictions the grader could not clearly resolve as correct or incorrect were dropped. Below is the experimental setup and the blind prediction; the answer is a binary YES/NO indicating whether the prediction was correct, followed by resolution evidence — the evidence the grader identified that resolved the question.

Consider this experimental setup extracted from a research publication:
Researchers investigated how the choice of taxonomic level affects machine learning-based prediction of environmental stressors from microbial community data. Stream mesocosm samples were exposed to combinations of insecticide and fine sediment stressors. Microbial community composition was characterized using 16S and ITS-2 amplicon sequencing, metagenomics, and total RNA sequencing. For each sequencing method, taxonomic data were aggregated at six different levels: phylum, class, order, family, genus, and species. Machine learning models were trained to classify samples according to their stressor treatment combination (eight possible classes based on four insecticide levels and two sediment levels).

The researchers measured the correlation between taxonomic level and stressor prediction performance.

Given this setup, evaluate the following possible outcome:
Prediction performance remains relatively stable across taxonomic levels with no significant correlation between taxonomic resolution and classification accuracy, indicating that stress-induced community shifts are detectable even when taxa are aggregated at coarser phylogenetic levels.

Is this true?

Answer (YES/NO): NO